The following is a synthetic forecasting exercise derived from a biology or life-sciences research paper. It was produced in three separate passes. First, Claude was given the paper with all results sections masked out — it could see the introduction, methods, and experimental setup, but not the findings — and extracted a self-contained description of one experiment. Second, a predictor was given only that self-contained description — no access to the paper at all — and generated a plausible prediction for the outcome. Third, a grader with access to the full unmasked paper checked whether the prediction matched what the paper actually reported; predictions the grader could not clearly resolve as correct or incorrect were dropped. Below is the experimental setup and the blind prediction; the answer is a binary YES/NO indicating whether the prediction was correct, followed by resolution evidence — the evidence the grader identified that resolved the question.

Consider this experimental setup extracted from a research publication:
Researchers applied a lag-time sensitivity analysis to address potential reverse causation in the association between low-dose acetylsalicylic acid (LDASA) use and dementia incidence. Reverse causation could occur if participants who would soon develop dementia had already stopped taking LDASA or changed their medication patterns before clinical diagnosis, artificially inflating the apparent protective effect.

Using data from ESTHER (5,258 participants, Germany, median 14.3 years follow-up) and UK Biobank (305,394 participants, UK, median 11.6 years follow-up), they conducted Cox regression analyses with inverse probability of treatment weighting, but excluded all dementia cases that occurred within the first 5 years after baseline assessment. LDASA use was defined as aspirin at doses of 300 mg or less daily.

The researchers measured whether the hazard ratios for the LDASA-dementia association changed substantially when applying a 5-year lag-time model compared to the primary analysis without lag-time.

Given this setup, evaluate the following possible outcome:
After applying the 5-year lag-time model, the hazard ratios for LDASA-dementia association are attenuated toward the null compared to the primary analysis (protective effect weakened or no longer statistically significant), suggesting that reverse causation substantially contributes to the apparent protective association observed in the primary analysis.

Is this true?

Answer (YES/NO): NO